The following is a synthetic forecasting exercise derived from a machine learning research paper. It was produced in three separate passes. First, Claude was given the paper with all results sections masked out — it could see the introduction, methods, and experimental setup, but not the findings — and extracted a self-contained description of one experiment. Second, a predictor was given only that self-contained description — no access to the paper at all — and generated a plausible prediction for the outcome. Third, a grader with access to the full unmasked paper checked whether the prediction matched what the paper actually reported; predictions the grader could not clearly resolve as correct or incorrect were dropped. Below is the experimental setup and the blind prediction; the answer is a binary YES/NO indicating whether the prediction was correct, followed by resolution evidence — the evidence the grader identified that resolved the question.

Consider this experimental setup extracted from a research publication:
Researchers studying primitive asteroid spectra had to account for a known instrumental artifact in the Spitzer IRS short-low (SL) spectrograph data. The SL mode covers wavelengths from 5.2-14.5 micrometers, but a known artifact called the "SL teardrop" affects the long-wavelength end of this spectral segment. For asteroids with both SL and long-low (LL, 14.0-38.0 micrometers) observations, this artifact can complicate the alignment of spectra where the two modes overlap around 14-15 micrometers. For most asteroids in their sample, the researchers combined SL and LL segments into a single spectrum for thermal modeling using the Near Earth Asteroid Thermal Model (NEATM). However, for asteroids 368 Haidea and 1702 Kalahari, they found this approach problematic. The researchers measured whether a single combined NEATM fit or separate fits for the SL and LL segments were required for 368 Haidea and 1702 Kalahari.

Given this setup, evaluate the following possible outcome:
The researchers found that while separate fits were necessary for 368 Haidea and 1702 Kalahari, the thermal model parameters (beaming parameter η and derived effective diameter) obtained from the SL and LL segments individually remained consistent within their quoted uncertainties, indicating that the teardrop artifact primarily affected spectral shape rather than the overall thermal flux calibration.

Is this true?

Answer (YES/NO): NO